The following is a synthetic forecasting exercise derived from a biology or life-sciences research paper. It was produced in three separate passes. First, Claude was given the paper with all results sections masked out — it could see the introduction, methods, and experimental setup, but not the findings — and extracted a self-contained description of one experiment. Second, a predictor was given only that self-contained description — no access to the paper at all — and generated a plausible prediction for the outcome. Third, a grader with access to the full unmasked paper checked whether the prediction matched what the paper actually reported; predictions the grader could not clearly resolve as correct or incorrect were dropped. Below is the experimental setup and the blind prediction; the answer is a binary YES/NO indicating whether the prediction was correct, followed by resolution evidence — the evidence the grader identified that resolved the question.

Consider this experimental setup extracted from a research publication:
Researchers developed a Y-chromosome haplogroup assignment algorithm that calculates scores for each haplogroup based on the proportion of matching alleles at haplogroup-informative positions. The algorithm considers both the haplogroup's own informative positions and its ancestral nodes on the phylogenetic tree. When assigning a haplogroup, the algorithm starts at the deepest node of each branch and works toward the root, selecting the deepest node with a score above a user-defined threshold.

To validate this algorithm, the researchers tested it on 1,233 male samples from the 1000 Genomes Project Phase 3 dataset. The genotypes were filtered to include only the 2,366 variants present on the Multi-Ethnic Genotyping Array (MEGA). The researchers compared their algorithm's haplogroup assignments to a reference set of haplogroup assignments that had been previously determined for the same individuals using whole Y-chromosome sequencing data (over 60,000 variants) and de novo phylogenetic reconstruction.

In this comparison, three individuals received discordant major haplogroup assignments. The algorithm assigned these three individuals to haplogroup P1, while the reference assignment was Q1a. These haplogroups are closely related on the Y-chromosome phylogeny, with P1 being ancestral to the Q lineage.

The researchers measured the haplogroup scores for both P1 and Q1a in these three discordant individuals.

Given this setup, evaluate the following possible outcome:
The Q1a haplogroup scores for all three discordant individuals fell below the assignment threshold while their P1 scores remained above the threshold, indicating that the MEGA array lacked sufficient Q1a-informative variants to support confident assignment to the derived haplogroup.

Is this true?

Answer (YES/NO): NO